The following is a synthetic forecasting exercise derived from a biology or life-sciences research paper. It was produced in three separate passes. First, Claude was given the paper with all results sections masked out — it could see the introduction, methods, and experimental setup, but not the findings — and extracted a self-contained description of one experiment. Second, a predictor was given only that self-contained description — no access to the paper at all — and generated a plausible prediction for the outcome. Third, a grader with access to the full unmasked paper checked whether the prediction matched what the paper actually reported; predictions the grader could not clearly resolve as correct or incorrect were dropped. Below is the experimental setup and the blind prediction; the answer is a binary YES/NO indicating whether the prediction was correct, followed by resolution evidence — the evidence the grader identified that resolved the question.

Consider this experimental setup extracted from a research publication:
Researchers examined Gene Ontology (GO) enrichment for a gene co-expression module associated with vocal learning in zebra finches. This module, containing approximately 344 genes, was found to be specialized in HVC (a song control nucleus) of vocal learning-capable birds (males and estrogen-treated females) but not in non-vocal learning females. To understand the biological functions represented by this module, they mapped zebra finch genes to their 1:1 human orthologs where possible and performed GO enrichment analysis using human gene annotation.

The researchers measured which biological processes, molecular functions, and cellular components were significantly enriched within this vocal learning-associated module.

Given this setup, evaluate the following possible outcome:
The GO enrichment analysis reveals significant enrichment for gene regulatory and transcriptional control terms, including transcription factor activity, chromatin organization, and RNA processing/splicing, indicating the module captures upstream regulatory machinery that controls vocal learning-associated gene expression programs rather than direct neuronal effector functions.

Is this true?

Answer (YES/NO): NO